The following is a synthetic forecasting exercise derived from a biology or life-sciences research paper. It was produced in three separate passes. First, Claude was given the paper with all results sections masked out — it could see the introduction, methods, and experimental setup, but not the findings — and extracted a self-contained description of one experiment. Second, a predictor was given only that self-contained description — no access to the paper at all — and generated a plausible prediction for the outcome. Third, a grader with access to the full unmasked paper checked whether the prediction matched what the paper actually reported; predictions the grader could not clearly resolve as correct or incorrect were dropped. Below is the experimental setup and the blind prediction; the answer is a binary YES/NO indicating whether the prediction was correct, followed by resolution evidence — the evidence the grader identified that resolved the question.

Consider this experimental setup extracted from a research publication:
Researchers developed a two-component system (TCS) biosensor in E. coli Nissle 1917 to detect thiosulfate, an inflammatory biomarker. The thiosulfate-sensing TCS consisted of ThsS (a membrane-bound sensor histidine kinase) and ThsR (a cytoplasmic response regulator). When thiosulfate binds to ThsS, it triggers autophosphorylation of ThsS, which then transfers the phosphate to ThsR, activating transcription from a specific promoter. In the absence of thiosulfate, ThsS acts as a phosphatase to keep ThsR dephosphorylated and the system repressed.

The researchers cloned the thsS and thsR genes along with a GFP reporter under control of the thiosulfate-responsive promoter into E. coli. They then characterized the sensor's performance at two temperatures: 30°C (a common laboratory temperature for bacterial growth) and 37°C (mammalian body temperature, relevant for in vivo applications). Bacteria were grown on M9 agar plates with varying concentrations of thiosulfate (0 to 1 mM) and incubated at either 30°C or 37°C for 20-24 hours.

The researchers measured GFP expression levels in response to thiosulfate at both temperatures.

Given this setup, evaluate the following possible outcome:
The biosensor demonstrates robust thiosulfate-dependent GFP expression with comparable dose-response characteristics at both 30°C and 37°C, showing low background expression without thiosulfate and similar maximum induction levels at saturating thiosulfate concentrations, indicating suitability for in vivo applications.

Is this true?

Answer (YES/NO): NO